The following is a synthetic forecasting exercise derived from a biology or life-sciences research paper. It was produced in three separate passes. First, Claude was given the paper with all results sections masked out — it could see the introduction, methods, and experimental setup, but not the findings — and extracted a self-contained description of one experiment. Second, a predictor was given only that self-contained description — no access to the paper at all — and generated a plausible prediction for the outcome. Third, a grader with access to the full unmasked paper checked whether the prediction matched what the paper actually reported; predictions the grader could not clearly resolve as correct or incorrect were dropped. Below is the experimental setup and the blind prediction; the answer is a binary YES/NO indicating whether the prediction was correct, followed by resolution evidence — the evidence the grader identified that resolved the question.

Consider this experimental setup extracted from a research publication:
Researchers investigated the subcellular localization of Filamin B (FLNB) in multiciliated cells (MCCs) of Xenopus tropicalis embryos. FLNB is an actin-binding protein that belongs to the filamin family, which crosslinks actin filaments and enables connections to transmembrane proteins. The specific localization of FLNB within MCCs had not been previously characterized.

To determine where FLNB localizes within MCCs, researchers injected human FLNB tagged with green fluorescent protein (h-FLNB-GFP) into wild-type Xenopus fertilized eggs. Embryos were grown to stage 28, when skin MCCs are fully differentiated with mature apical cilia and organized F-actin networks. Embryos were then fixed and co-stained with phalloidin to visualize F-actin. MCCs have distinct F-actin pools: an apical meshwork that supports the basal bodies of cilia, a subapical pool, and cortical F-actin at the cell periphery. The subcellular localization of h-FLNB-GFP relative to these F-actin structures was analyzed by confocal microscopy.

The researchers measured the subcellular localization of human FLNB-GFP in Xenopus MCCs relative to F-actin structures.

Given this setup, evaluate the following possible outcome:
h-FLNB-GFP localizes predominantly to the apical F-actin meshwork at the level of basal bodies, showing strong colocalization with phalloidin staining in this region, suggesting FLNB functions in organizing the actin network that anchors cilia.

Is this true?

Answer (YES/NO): NO